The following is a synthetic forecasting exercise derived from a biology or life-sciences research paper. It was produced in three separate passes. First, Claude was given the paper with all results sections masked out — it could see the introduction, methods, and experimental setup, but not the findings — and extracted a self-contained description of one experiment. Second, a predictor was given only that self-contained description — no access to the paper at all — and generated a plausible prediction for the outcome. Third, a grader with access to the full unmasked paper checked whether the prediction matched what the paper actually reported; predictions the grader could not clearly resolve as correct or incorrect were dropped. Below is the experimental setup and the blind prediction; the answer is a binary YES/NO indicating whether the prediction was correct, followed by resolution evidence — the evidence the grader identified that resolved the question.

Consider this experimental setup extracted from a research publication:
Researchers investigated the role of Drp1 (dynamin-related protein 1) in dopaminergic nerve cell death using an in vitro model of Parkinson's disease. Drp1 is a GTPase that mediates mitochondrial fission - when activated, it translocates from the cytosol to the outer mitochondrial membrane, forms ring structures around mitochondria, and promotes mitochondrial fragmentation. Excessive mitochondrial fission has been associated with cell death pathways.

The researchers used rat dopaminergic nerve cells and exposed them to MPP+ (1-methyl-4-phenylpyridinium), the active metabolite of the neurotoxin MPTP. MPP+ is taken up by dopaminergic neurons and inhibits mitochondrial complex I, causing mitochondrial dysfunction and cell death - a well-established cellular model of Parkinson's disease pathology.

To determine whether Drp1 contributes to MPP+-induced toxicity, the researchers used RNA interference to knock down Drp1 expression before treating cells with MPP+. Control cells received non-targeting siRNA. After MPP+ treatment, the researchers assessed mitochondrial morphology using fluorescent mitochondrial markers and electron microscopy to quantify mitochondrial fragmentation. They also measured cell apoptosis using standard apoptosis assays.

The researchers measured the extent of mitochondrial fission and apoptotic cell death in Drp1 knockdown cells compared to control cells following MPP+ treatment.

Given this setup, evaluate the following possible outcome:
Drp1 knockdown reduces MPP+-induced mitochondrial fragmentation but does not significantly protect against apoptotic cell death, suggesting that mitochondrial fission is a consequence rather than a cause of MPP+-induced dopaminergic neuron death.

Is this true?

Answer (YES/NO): NO